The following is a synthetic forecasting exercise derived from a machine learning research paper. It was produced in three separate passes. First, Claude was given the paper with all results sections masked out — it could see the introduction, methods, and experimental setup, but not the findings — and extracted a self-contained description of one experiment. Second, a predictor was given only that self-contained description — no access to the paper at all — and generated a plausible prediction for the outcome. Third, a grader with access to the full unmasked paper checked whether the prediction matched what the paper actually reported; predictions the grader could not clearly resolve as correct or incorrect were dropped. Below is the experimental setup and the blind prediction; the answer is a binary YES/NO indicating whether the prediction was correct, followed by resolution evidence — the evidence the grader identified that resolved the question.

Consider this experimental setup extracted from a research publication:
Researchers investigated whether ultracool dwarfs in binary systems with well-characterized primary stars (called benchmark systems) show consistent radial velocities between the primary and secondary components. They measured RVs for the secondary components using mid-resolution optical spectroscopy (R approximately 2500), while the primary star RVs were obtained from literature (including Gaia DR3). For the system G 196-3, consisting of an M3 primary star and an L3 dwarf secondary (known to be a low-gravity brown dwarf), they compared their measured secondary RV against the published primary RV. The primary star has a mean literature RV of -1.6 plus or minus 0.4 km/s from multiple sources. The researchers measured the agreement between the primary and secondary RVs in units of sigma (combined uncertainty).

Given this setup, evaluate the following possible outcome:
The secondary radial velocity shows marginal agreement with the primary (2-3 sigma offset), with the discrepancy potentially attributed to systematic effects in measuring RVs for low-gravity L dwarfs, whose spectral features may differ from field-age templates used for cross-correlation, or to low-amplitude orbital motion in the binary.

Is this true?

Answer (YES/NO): NO